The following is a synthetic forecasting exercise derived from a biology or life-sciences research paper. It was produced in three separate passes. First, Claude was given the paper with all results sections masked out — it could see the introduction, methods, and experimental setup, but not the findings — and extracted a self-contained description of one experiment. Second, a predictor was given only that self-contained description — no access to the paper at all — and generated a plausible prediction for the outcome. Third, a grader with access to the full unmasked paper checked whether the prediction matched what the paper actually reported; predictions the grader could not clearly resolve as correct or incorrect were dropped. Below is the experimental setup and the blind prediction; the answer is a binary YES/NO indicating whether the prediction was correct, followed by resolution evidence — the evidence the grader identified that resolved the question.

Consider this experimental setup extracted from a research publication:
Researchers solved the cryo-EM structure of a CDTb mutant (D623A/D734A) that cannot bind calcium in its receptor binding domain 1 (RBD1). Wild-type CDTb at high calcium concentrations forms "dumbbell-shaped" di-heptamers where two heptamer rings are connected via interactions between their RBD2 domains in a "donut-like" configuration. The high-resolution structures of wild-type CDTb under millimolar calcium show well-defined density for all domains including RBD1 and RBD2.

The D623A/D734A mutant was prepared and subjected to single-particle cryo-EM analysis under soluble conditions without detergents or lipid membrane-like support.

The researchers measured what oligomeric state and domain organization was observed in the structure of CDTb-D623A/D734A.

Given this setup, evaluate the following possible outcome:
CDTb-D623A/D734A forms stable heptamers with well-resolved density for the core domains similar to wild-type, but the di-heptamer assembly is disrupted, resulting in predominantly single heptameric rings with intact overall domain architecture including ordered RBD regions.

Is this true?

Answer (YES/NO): NO